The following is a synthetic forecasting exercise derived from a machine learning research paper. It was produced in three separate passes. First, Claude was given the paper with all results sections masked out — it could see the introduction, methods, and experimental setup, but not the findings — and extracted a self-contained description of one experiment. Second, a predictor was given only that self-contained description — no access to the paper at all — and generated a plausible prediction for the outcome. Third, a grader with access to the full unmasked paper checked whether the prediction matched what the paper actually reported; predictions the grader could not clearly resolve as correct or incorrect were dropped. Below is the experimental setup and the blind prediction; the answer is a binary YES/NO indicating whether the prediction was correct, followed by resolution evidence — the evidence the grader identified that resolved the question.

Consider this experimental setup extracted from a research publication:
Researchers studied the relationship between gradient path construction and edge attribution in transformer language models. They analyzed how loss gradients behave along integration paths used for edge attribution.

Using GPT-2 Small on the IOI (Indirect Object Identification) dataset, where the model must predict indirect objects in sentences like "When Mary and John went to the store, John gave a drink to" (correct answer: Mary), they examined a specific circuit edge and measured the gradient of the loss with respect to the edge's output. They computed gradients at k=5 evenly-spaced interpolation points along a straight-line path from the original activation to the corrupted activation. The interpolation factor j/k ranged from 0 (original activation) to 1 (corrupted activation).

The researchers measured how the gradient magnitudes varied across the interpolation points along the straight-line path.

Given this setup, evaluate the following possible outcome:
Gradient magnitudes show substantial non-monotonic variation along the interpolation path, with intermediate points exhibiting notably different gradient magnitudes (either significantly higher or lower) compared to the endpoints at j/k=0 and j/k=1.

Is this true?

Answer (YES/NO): NO